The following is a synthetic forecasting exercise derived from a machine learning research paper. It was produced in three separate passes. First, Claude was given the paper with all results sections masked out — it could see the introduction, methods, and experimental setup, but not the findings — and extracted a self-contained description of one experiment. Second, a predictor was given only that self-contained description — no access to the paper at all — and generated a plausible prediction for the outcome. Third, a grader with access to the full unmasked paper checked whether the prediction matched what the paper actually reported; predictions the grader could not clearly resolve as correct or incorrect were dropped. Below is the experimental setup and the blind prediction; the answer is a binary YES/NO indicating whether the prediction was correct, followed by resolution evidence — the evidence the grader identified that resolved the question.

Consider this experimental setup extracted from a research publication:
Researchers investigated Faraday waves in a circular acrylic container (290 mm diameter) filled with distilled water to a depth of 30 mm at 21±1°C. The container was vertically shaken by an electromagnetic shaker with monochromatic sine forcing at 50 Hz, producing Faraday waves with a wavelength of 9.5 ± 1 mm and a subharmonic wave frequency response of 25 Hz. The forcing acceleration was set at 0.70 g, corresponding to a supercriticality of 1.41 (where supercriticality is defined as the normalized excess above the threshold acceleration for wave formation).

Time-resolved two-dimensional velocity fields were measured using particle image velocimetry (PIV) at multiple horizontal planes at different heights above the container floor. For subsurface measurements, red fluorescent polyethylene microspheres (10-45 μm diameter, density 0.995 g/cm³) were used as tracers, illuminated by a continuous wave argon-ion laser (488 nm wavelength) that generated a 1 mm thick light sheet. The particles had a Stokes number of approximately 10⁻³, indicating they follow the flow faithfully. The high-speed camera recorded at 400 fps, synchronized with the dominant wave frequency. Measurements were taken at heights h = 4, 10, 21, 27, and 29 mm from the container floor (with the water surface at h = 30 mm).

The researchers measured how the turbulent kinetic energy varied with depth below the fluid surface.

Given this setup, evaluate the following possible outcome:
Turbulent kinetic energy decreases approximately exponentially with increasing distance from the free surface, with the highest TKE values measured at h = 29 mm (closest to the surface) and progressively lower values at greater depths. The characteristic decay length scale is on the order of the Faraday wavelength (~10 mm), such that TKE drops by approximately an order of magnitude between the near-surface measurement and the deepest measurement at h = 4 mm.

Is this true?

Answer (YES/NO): NO